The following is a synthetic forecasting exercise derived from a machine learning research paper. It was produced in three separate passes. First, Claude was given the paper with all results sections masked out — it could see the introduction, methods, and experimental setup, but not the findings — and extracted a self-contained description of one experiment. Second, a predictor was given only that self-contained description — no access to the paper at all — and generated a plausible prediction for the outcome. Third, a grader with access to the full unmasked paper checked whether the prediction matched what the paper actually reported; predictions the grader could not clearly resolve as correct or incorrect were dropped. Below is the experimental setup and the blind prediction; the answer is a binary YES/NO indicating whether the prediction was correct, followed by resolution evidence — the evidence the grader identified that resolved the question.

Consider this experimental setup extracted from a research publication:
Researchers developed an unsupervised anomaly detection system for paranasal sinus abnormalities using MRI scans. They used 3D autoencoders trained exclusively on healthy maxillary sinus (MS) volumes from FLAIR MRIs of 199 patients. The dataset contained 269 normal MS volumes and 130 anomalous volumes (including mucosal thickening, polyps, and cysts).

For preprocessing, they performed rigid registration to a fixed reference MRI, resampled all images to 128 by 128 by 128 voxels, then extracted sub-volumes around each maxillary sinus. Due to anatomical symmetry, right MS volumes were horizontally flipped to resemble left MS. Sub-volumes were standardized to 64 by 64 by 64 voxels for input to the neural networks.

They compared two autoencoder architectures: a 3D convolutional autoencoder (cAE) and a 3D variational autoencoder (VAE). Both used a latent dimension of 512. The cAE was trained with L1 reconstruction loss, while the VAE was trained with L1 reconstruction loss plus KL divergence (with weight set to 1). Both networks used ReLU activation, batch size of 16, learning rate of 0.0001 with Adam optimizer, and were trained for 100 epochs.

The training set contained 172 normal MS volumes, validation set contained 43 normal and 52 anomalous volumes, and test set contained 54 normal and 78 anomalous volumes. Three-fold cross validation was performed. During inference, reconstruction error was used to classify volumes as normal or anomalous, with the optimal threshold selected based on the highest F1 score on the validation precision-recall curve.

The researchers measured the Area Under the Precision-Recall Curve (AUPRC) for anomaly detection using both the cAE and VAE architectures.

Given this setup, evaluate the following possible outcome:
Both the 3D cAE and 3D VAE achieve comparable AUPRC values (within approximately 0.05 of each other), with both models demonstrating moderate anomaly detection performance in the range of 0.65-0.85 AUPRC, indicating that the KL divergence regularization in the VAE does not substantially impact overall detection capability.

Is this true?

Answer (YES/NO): NO